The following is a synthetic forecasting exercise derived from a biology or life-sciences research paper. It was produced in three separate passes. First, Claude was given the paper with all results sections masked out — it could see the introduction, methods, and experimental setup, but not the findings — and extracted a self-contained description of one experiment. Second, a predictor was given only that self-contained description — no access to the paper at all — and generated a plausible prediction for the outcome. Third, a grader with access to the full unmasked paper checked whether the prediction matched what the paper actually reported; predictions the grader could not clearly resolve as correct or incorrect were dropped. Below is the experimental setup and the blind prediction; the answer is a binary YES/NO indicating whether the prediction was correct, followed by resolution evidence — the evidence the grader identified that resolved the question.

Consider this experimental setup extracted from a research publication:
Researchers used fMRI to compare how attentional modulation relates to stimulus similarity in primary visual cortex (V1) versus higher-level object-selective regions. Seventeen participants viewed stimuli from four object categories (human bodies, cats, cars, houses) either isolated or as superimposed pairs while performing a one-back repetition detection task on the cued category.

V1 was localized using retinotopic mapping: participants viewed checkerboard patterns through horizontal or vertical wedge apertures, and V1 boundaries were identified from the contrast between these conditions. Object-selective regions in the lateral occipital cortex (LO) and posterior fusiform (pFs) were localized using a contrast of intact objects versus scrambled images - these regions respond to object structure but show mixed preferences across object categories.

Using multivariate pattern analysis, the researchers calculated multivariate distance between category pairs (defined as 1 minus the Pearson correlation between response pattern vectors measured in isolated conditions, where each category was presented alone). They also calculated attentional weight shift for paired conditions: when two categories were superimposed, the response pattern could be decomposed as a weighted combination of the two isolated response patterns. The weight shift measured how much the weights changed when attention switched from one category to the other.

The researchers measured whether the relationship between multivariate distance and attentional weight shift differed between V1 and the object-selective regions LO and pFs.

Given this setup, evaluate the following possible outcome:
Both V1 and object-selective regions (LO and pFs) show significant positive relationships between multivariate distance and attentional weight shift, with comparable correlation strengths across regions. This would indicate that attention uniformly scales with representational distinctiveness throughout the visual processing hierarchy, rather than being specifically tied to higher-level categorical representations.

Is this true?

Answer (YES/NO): NO